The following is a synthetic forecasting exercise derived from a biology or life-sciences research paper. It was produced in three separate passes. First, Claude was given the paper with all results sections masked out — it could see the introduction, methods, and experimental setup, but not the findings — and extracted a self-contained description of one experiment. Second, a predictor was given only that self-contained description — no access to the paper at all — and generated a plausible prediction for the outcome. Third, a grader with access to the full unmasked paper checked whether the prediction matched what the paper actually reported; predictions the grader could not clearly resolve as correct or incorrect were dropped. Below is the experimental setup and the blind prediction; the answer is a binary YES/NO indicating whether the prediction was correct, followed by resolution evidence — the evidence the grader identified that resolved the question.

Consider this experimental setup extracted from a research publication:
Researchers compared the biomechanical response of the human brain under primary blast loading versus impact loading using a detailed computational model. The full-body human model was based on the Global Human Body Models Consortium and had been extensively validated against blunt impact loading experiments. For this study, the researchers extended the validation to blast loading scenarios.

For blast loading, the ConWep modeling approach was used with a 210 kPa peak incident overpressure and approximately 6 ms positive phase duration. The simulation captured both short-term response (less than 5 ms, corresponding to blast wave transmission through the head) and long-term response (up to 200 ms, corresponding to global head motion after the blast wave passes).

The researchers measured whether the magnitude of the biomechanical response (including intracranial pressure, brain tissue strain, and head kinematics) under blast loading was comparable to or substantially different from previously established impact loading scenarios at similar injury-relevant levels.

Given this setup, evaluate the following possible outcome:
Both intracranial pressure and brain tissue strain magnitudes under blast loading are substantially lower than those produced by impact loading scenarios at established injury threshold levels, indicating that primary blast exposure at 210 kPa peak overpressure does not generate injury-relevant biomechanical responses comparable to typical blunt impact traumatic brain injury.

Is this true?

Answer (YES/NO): NO